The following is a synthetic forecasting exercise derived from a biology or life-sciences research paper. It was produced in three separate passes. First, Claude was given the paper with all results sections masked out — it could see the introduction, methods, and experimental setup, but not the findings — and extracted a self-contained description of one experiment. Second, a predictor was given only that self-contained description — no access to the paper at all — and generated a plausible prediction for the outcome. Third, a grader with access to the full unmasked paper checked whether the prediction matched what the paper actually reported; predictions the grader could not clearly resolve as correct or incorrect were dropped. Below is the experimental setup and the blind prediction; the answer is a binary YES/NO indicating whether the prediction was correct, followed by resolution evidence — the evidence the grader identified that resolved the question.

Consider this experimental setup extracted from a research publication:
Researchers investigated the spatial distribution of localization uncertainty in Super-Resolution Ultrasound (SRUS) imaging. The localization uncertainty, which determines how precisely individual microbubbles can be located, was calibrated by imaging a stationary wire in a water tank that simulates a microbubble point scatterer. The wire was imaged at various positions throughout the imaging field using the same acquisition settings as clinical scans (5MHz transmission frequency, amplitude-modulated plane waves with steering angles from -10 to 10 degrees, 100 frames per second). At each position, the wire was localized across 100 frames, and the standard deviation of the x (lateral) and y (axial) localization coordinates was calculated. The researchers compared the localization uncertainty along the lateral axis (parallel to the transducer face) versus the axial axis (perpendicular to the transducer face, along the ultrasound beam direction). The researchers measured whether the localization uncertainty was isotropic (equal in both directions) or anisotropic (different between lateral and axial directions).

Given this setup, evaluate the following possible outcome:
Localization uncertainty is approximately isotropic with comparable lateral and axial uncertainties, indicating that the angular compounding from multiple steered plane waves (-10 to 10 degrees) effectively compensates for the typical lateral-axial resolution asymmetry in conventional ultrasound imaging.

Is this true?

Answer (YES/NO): NO